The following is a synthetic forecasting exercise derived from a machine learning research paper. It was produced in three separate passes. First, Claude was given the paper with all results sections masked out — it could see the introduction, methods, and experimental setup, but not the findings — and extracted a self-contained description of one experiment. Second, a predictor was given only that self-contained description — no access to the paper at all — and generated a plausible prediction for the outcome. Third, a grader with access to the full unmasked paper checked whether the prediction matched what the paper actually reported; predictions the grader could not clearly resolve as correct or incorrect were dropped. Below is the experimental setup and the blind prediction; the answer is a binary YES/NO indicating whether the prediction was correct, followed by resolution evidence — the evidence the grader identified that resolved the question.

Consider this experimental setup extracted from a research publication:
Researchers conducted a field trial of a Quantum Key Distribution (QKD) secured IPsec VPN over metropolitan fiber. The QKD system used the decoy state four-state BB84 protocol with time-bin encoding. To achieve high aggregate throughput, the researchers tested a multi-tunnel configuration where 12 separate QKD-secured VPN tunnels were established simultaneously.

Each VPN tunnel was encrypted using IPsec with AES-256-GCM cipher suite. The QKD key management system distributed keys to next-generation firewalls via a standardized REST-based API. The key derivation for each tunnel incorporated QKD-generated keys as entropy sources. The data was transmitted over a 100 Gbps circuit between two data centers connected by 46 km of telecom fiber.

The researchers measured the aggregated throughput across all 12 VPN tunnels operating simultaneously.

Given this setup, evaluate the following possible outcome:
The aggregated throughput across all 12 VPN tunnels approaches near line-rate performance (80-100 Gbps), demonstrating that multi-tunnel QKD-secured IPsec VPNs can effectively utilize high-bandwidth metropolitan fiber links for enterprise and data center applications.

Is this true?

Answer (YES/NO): YES